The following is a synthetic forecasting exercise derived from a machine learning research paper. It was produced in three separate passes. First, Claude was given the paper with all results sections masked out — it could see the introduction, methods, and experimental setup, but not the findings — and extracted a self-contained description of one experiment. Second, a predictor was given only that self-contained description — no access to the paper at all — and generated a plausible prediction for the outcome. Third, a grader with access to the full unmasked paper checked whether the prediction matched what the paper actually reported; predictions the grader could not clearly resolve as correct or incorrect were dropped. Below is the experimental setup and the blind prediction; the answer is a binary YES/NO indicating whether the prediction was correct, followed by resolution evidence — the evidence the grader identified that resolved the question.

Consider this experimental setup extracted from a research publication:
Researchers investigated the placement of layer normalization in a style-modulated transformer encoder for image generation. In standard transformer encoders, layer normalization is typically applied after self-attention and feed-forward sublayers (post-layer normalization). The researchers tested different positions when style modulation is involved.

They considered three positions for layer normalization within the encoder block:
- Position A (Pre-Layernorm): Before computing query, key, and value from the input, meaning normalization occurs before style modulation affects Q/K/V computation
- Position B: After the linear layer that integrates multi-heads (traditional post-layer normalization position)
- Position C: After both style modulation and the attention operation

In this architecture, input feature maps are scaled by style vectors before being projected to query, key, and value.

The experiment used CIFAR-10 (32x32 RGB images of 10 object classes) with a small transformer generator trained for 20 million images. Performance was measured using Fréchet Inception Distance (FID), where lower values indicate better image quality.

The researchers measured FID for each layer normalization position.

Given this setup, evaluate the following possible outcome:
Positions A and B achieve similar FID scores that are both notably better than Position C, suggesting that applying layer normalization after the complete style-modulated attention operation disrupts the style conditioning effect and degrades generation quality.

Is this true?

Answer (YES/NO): NO